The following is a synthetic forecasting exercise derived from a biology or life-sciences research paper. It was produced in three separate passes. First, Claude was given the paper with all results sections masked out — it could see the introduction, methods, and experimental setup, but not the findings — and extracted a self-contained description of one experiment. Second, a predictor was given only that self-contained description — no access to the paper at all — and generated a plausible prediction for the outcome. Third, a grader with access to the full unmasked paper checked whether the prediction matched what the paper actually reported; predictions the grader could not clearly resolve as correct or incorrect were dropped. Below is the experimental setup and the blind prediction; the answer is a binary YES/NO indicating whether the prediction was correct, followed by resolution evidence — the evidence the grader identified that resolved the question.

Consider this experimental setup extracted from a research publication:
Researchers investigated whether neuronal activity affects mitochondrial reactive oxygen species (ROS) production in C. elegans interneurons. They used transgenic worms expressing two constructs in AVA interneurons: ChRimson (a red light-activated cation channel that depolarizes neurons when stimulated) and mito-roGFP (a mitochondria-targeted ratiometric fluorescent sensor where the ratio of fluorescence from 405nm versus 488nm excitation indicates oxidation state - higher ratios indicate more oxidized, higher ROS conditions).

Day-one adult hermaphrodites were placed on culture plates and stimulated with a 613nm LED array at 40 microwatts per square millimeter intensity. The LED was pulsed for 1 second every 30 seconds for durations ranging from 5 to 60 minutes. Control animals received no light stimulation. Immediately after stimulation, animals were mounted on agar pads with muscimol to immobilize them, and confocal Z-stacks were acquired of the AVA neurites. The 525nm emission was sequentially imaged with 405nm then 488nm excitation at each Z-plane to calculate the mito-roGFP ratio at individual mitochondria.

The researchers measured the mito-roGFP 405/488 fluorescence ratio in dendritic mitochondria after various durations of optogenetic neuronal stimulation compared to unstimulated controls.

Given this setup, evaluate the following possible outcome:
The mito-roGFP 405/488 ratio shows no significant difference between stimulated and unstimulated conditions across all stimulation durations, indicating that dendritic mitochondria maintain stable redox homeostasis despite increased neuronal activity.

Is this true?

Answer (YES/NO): NO